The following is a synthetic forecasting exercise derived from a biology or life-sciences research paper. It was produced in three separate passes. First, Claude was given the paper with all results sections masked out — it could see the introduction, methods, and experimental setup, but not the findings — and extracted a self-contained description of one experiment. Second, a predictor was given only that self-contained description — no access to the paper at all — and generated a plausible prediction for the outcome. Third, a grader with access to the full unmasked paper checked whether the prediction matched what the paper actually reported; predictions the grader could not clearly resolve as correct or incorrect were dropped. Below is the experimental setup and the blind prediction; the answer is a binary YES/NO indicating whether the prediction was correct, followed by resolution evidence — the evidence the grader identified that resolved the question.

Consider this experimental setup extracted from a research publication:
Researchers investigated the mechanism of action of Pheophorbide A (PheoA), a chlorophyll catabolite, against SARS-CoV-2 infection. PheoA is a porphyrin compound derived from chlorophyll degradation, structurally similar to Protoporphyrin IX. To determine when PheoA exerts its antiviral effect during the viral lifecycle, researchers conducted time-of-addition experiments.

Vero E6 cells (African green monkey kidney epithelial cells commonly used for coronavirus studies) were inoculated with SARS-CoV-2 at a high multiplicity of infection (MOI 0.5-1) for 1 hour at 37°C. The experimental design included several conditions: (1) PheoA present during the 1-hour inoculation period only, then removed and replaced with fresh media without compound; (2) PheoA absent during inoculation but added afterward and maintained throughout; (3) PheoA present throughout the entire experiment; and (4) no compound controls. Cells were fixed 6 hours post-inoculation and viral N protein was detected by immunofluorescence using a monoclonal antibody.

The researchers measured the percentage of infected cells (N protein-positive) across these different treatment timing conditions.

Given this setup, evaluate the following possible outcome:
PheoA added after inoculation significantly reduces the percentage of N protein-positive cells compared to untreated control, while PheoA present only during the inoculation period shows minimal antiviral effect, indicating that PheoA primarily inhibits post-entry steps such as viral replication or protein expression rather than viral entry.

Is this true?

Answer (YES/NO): NO